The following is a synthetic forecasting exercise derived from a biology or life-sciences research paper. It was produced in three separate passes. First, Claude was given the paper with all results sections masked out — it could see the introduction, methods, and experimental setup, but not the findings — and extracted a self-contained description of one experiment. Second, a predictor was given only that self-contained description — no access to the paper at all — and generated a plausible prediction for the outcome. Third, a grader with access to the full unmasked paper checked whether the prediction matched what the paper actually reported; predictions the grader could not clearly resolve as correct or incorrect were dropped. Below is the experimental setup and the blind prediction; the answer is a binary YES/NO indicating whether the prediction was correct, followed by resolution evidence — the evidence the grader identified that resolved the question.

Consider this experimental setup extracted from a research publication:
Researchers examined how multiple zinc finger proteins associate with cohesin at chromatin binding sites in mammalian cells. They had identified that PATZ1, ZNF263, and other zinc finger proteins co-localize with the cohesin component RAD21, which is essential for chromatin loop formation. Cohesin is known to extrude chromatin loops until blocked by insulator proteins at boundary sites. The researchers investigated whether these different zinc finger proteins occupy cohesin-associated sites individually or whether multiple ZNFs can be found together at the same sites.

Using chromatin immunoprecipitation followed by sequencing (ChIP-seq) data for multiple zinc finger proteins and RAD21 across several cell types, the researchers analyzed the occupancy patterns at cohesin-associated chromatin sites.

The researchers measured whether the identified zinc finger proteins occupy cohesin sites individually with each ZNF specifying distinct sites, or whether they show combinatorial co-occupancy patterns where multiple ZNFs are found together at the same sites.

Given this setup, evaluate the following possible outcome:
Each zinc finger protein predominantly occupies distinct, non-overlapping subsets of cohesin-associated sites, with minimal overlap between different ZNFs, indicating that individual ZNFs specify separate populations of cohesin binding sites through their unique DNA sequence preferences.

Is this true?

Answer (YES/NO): NO